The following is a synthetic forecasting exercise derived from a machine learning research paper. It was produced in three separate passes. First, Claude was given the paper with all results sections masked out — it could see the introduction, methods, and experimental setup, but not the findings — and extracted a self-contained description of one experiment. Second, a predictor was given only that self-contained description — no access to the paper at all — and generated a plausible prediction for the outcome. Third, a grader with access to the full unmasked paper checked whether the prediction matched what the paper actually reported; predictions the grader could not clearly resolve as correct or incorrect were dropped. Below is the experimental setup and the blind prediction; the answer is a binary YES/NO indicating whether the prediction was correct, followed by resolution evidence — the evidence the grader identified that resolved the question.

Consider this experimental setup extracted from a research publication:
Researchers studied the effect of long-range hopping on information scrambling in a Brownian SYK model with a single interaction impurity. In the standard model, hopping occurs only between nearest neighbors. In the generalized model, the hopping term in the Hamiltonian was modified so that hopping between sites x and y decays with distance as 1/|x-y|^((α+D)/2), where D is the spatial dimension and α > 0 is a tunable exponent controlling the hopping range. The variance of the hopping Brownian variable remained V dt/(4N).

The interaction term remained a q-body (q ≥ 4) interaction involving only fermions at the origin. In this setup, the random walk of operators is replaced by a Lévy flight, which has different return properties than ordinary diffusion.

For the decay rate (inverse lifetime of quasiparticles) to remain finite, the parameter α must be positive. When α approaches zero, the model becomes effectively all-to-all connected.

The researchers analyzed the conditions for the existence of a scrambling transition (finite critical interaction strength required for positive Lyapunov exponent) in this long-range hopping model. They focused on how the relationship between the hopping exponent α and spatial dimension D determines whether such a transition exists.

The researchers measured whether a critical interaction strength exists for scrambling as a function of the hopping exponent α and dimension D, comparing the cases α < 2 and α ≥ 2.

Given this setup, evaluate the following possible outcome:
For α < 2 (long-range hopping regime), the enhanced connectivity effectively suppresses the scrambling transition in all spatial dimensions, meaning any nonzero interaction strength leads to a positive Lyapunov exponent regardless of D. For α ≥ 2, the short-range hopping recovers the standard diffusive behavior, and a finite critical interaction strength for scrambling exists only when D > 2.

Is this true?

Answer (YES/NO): NO